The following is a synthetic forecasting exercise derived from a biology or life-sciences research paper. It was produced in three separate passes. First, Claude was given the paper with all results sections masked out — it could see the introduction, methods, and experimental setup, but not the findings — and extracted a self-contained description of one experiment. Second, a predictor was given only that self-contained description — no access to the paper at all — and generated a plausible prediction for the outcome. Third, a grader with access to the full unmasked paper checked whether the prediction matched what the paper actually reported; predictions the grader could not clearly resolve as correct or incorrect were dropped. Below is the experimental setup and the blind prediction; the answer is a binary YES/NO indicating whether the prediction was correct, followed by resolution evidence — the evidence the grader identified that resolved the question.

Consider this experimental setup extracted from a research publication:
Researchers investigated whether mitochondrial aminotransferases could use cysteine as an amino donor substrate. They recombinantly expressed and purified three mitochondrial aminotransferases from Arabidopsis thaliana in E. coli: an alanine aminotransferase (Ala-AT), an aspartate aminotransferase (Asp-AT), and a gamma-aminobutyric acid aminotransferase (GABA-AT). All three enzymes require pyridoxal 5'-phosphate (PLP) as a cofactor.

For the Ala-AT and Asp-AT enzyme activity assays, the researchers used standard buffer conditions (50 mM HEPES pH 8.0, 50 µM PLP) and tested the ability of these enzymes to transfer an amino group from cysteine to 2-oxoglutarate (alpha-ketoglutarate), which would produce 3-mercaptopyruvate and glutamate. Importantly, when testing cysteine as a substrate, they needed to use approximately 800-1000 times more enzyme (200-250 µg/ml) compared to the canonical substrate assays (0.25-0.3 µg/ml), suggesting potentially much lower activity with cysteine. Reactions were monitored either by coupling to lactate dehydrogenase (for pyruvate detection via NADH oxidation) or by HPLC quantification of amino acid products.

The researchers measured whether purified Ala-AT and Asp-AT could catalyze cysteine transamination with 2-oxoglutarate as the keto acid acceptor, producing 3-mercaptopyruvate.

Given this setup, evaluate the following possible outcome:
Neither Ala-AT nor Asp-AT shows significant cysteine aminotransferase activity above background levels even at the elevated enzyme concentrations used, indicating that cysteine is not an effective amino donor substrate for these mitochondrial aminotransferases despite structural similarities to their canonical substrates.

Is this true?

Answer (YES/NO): NO